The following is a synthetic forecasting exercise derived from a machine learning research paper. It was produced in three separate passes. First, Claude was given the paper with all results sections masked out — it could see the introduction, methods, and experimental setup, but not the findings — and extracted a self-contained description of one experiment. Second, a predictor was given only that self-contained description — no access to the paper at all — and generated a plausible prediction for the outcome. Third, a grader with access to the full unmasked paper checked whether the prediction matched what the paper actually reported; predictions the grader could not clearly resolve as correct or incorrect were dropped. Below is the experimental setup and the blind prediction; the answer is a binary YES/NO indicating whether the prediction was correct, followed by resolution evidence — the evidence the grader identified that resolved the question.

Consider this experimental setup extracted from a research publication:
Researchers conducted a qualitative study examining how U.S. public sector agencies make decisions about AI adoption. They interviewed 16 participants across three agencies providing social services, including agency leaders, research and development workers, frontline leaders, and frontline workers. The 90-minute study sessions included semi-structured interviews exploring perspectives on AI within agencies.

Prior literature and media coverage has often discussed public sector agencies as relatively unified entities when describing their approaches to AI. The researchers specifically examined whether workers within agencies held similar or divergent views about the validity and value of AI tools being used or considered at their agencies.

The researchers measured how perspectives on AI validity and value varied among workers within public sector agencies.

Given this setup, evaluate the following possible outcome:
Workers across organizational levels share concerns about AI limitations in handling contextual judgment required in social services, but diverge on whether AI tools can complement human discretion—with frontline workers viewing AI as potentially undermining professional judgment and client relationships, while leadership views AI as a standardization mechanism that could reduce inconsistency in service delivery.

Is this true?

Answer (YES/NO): NO